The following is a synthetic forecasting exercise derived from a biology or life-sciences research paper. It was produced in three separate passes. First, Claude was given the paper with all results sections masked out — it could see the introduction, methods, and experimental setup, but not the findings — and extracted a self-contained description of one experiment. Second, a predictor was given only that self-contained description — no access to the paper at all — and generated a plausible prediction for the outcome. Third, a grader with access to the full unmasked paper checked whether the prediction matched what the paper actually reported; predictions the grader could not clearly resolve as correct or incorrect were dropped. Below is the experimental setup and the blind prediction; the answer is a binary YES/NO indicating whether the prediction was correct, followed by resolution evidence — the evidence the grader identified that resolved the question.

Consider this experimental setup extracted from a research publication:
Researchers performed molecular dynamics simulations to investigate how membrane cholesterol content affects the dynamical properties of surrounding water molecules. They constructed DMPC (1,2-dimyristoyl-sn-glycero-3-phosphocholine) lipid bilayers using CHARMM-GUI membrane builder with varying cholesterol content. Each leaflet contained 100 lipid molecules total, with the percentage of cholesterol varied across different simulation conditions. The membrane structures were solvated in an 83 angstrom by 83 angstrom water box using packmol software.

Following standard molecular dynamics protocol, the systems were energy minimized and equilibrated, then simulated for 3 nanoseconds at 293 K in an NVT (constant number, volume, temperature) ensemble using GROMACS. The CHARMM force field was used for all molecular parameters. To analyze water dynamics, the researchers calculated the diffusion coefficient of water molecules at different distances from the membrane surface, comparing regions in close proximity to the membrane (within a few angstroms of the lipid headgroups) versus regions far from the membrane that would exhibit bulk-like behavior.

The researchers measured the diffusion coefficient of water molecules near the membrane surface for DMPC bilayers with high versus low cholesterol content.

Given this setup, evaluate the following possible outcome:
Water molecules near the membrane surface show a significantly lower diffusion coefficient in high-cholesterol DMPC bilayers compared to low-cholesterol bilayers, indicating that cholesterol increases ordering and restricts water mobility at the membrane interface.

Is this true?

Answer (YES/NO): NO